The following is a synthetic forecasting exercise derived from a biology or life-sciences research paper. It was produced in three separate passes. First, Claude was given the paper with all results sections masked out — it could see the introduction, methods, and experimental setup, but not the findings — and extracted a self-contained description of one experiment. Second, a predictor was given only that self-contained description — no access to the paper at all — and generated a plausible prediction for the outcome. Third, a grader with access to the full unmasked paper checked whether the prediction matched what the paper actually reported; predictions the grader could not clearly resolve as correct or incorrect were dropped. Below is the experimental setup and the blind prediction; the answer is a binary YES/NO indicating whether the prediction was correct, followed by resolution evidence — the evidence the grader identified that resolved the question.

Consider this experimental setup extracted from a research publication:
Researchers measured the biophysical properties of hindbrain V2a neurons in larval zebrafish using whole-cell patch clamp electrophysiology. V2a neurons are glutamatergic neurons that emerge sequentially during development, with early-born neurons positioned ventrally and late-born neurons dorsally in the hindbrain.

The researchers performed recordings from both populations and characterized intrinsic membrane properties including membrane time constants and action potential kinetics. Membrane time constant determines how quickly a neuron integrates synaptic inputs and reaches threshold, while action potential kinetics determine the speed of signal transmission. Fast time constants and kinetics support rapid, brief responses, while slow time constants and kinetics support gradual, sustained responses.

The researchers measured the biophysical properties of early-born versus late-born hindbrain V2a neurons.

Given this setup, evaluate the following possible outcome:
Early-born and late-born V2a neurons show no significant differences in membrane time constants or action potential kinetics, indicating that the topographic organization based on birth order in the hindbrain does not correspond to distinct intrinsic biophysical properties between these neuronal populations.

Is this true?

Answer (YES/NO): NO